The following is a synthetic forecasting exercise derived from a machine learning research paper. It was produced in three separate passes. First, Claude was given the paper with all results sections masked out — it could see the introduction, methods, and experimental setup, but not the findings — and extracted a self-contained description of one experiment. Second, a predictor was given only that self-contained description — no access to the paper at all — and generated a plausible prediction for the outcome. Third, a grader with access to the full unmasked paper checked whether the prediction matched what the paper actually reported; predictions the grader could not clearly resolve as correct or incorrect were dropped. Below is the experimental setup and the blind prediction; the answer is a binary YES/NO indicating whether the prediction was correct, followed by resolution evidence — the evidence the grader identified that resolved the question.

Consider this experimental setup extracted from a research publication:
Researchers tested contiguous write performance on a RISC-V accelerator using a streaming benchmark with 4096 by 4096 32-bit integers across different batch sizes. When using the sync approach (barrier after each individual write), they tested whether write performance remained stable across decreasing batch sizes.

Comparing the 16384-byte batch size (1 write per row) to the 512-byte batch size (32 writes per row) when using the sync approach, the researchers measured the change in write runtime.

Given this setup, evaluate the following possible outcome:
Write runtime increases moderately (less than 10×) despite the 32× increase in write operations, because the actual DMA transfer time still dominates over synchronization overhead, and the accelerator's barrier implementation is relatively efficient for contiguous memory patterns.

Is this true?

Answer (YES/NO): YES